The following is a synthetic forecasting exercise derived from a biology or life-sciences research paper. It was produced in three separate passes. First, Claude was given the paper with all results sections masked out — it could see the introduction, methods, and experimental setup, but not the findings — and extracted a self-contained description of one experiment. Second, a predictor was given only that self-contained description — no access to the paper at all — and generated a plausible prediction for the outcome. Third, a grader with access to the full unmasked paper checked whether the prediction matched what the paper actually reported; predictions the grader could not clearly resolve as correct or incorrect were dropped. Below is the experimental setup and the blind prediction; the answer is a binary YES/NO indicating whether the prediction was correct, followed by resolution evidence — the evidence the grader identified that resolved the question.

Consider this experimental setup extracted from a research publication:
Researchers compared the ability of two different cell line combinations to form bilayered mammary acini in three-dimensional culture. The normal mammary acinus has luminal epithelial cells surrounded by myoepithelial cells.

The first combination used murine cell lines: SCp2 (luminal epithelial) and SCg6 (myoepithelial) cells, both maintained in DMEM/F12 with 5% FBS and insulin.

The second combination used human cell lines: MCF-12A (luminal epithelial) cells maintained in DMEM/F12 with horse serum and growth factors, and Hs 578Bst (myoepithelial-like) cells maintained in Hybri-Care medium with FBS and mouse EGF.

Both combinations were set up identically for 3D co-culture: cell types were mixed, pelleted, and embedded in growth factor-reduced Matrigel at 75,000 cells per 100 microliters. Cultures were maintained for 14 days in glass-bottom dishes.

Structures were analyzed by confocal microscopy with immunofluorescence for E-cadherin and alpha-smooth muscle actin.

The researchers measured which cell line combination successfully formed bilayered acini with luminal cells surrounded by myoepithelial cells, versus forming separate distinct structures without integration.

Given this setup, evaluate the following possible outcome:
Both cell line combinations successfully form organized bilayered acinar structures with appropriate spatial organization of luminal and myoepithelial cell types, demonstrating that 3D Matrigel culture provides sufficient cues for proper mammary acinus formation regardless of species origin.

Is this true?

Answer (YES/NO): NO